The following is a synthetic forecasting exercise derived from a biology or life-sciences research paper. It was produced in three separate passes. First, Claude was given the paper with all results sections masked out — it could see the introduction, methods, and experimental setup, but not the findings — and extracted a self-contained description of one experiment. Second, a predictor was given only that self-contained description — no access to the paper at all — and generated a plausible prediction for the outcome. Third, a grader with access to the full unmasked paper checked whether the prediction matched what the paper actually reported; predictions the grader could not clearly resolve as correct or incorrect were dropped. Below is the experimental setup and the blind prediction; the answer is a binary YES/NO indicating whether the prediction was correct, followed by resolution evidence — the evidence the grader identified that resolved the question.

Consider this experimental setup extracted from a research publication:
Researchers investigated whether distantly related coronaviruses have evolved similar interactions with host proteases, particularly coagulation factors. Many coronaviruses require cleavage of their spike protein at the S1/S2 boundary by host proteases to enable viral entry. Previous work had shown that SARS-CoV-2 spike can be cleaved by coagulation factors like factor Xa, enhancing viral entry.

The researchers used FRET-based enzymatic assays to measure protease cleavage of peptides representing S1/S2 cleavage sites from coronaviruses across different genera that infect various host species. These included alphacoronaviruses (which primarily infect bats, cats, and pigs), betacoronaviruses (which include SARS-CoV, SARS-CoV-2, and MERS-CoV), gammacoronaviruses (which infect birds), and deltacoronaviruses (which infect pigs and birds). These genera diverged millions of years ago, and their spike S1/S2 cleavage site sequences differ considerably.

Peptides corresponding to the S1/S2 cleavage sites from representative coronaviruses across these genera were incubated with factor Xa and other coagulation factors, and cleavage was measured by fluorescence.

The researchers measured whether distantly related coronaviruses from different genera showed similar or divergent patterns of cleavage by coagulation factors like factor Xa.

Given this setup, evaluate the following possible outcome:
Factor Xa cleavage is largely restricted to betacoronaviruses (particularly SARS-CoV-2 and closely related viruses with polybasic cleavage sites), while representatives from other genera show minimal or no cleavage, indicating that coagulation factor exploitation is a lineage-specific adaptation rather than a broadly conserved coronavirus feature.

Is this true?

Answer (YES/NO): NO